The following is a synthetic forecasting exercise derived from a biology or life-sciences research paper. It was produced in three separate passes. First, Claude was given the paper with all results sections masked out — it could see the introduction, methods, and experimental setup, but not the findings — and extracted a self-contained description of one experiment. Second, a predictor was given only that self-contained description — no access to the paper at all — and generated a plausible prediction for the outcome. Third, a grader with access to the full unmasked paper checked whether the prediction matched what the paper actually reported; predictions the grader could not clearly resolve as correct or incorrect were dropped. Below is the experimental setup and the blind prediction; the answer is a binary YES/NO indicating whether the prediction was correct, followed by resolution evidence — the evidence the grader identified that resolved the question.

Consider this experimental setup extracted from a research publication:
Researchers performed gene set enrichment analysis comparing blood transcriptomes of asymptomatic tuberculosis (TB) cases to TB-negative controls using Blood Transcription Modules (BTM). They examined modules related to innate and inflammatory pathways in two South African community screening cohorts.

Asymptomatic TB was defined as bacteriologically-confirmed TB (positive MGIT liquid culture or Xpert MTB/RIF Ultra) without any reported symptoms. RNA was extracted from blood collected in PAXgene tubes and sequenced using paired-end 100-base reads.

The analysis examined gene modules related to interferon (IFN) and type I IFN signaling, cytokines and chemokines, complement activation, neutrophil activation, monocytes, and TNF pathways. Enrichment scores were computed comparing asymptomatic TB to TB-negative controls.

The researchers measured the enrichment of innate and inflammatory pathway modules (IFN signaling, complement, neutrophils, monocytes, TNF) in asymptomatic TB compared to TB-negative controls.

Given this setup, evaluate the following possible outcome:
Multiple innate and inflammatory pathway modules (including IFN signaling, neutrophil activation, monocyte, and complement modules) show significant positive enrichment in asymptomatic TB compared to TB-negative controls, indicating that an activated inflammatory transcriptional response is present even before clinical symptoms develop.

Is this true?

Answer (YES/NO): YES